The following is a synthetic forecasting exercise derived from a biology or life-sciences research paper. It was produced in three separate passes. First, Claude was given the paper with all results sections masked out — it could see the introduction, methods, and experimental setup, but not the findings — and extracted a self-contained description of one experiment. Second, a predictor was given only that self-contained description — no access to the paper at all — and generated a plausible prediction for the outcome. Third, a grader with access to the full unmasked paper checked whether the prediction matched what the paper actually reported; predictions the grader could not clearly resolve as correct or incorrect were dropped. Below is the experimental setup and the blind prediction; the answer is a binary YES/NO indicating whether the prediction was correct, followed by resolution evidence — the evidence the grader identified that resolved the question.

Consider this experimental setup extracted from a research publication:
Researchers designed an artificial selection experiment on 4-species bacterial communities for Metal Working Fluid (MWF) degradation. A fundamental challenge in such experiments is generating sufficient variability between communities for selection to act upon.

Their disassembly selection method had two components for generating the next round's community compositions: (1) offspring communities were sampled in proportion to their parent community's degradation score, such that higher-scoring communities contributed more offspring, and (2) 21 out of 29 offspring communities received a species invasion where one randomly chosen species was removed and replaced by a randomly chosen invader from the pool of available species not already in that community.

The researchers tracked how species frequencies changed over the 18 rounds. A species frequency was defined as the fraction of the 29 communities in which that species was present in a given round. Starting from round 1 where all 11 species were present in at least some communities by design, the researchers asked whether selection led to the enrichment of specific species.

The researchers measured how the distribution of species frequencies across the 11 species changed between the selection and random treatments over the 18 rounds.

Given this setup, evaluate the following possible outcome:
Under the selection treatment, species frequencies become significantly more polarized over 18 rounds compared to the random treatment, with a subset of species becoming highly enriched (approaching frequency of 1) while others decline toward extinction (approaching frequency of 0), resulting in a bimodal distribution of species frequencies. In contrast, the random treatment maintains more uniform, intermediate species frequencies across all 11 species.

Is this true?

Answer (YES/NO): NO